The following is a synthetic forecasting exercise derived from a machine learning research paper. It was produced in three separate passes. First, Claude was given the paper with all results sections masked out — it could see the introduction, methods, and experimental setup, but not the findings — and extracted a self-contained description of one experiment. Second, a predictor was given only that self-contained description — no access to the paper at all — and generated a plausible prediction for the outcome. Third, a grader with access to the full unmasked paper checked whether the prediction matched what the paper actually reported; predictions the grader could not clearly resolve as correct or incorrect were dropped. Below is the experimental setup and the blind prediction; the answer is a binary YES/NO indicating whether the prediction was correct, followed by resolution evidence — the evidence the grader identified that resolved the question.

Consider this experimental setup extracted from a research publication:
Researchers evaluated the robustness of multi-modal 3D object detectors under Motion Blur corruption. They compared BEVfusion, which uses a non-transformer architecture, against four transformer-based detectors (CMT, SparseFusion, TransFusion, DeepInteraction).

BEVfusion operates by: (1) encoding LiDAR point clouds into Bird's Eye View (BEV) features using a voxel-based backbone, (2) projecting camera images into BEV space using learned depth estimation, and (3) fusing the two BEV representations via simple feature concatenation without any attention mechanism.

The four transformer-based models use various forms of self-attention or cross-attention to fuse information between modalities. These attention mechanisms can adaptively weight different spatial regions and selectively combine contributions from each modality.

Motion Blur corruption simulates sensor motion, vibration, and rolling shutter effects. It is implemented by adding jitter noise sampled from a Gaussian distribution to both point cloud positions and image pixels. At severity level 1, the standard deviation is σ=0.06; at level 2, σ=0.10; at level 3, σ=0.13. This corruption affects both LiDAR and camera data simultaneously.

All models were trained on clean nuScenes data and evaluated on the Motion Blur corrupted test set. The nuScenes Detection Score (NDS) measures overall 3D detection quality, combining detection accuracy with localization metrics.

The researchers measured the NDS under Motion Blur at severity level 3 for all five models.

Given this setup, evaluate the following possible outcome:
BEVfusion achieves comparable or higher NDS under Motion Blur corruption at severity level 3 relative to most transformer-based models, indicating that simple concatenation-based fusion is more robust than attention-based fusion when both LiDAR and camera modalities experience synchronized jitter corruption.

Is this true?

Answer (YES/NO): YES